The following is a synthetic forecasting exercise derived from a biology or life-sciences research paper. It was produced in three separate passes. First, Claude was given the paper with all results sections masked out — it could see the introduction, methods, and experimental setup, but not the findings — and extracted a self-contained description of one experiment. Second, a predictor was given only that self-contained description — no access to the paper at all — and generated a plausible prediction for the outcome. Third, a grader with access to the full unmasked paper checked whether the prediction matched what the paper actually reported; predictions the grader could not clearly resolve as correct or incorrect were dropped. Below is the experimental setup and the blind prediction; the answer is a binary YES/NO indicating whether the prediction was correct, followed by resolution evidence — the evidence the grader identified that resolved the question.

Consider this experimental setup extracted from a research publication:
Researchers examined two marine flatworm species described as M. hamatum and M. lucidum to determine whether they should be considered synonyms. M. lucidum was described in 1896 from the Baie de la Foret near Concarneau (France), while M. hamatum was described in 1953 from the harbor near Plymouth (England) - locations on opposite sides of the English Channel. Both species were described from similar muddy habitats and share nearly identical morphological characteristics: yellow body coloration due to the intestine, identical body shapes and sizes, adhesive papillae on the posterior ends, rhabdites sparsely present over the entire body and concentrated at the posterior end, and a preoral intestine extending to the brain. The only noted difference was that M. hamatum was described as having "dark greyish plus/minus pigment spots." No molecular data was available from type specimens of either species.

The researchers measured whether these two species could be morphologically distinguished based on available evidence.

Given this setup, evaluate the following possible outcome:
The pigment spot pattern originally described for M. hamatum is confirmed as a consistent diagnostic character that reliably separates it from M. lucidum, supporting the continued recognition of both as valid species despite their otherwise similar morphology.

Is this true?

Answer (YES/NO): NO